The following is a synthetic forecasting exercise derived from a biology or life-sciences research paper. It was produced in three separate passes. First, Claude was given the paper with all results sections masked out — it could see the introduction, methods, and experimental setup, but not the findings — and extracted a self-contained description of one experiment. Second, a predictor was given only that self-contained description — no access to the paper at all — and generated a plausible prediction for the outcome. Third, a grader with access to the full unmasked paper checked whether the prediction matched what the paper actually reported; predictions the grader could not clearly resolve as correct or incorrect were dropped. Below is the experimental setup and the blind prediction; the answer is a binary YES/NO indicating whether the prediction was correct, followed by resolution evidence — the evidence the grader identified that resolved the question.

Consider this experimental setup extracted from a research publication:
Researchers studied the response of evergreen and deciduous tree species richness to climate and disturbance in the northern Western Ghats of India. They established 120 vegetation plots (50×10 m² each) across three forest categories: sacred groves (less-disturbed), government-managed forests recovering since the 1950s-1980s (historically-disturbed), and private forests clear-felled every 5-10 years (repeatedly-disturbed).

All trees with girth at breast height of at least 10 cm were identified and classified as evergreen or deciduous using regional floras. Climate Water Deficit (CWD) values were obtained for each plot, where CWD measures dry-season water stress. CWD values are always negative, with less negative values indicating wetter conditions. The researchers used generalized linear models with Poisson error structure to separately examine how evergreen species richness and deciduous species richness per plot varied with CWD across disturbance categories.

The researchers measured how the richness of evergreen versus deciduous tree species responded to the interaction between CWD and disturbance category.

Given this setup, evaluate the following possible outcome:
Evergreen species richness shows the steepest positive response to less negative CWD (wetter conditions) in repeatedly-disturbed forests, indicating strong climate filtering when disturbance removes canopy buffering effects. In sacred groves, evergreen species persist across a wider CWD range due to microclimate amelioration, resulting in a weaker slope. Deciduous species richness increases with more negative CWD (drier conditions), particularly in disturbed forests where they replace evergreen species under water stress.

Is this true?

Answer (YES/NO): NO